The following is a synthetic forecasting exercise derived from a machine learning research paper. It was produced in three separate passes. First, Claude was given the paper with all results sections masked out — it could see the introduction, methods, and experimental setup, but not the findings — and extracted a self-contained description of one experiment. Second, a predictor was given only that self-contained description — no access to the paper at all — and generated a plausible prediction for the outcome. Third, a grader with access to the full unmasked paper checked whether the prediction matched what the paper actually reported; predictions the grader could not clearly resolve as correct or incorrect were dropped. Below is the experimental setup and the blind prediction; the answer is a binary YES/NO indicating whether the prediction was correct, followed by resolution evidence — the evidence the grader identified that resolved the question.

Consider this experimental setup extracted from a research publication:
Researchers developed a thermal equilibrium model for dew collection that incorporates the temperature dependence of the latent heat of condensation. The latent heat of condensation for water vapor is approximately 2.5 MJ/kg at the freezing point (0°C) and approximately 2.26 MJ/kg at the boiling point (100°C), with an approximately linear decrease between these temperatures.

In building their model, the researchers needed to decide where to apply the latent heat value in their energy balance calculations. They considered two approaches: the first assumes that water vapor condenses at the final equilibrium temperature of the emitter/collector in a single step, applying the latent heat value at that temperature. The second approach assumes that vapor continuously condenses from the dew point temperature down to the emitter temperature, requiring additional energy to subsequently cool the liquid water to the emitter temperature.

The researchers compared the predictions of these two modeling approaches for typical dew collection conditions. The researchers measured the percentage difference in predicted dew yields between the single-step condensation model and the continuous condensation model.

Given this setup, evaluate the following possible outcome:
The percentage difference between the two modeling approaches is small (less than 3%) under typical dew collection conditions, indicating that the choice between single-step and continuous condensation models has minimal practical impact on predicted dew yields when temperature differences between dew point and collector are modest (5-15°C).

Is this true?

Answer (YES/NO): NO